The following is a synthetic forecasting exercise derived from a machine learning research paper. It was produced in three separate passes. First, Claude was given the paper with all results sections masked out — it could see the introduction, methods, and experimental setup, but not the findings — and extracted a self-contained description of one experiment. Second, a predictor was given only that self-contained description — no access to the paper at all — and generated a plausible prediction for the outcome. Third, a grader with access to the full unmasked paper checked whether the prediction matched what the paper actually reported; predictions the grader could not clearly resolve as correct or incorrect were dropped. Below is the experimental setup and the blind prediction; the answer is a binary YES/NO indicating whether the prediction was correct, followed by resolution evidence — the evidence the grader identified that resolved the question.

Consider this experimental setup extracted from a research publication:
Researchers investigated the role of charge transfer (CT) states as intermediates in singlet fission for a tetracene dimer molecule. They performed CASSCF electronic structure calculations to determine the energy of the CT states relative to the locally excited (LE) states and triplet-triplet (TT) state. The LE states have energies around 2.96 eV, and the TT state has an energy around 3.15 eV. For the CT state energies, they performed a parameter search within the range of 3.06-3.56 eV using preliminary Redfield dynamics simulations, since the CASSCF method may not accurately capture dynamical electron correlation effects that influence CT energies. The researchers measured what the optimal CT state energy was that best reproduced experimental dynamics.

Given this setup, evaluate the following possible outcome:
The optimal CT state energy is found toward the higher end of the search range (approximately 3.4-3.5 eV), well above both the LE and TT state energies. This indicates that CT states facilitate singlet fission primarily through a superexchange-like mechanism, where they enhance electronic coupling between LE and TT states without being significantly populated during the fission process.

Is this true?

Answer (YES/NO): NO